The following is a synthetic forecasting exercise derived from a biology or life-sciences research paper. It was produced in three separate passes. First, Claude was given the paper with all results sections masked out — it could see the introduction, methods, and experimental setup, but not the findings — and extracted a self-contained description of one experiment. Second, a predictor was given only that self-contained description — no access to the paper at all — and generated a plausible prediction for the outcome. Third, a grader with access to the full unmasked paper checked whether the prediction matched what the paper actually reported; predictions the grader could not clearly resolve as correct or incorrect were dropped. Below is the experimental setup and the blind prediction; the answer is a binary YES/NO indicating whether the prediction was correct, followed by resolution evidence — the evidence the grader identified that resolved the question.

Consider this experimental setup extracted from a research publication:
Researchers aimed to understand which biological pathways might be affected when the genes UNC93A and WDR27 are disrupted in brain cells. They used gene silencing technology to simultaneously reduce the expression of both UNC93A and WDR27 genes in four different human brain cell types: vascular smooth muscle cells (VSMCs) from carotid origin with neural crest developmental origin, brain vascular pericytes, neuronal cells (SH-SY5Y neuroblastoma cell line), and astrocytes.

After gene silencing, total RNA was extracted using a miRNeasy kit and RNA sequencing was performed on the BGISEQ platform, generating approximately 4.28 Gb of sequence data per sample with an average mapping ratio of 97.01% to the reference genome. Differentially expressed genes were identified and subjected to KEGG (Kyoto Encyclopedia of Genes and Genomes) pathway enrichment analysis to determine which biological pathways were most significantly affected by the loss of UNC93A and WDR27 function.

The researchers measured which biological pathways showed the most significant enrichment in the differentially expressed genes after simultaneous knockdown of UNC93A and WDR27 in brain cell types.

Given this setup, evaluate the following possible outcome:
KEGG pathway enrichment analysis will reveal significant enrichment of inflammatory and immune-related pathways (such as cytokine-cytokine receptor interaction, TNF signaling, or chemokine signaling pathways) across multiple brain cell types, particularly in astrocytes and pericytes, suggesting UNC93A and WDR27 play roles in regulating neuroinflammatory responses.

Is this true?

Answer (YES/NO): NO